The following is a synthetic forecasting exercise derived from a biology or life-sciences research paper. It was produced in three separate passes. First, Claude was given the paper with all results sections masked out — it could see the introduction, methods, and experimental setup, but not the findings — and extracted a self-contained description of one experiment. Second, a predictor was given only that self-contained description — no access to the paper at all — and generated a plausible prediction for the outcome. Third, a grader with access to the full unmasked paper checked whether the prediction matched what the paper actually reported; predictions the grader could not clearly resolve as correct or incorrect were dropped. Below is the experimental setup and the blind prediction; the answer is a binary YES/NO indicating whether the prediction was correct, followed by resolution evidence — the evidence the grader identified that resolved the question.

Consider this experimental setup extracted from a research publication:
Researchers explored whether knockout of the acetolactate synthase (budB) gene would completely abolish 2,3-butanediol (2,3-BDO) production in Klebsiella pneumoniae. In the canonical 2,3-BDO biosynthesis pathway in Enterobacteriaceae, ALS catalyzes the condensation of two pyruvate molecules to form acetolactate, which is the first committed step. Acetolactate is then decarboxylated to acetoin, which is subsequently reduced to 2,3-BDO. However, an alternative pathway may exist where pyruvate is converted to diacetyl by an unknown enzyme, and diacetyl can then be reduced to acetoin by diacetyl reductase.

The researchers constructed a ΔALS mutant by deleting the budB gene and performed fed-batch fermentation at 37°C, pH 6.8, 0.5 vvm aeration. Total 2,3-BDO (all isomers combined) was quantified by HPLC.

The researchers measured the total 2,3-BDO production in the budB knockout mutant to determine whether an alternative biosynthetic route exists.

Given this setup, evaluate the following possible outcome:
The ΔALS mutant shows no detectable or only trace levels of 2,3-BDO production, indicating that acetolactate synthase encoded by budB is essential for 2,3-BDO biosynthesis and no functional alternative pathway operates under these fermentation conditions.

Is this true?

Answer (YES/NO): NO